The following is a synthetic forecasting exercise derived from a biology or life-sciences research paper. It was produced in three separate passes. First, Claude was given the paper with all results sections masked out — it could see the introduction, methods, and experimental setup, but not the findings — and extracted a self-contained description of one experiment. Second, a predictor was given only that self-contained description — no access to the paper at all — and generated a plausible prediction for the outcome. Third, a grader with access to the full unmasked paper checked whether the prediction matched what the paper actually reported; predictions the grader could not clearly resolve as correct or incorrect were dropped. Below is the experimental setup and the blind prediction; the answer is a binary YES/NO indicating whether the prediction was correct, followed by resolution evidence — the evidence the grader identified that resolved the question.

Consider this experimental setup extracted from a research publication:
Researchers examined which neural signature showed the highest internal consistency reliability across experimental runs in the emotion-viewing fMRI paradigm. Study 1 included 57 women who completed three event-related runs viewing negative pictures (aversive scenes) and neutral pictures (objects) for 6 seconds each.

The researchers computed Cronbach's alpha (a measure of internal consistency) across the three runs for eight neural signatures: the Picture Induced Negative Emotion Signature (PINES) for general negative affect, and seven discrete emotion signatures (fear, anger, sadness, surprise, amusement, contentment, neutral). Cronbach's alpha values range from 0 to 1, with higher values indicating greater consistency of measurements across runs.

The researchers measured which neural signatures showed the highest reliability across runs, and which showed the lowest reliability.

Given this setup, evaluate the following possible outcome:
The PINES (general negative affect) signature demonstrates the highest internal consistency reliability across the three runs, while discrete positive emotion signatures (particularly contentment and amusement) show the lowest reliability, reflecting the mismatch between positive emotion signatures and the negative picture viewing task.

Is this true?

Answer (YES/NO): NO